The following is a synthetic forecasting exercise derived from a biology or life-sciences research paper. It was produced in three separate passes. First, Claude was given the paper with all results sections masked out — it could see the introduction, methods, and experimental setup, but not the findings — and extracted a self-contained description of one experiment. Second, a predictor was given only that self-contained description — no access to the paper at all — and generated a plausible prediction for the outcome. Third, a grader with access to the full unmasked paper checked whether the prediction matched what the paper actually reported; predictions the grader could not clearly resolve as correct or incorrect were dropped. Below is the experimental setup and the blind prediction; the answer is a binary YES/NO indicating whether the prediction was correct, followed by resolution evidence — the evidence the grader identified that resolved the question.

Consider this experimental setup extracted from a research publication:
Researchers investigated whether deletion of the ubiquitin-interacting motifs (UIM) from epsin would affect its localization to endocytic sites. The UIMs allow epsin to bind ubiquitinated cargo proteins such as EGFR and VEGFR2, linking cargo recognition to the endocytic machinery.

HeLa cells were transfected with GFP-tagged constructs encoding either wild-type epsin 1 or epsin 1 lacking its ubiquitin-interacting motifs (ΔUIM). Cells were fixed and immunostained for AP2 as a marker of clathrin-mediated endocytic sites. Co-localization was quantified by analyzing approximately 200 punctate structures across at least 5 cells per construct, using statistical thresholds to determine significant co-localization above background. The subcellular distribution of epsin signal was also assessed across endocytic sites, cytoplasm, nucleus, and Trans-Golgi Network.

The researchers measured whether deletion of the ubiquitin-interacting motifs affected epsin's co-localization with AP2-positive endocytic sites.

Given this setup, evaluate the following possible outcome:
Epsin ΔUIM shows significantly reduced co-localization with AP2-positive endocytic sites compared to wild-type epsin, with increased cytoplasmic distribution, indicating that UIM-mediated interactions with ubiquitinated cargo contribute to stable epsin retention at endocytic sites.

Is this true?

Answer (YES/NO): NO